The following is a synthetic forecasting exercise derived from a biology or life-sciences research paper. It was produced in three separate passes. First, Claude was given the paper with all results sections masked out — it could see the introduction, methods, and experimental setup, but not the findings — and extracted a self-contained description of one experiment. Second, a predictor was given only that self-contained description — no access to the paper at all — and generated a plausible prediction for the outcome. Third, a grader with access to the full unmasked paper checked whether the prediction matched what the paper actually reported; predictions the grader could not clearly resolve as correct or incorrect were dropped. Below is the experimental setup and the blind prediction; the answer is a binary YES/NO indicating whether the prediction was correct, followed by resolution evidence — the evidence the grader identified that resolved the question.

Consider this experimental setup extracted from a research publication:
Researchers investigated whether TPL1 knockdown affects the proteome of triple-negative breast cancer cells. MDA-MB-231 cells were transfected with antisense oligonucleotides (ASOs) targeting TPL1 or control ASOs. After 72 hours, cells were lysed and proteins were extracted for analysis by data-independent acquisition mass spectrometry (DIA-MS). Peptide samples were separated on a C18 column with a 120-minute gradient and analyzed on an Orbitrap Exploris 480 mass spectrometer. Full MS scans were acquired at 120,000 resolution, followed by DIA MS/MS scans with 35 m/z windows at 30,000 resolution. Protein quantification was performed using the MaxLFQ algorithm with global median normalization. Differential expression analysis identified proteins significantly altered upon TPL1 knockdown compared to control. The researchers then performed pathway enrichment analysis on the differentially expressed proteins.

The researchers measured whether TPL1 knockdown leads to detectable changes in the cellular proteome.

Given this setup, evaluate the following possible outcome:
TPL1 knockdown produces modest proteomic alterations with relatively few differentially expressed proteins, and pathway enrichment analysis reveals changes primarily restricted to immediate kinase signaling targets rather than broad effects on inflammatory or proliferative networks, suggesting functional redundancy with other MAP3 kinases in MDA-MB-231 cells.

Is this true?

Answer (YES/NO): NO